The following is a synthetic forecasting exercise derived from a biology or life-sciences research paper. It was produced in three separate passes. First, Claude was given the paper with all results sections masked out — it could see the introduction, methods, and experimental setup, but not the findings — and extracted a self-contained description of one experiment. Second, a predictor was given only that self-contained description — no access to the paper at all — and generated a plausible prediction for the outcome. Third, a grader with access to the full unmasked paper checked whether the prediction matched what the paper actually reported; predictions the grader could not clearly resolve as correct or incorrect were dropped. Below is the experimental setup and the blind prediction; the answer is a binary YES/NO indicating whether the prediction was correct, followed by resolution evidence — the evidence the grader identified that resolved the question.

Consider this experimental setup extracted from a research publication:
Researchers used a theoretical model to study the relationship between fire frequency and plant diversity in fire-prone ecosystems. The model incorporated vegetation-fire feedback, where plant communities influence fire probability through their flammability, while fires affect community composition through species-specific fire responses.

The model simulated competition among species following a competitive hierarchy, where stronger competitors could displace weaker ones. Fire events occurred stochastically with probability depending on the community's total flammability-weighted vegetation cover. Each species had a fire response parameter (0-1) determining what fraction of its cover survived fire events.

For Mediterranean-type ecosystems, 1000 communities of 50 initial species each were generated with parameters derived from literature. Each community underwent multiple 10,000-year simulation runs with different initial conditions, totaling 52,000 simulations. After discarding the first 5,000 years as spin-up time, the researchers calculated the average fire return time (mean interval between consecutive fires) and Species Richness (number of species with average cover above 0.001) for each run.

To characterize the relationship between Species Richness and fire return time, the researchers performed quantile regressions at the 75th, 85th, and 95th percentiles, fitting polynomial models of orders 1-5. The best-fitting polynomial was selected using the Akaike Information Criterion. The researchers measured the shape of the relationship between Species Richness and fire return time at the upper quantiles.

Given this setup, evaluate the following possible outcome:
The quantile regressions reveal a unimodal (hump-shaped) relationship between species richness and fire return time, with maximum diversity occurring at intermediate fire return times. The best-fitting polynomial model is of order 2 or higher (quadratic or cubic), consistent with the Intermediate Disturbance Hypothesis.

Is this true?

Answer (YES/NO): YES